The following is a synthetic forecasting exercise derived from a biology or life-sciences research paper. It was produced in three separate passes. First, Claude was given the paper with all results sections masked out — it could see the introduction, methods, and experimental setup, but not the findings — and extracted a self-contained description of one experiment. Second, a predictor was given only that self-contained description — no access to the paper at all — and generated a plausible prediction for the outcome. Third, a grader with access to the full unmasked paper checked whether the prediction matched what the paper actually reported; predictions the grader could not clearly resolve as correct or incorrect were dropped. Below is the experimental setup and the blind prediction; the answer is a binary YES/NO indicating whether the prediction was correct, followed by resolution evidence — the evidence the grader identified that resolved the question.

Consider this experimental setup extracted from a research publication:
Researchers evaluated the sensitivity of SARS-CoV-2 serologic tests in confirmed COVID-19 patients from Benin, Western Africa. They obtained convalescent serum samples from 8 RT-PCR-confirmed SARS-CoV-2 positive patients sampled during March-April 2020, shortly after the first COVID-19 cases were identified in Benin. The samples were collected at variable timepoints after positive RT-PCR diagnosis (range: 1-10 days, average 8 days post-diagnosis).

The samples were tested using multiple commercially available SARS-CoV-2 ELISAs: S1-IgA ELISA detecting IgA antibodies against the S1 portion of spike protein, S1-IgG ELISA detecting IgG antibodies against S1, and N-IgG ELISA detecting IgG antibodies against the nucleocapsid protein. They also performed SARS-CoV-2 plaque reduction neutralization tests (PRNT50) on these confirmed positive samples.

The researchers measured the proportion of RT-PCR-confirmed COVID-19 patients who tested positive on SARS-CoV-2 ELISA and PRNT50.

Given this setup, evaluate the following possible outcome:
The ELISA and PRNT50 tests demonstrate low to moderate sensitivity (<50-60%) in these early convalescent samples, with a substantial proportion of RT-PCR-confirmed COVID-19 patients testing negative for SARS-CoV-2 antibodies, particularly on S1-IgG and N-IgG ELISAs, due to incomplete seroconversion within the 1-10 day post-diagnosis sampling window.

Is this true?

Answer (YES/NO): NO